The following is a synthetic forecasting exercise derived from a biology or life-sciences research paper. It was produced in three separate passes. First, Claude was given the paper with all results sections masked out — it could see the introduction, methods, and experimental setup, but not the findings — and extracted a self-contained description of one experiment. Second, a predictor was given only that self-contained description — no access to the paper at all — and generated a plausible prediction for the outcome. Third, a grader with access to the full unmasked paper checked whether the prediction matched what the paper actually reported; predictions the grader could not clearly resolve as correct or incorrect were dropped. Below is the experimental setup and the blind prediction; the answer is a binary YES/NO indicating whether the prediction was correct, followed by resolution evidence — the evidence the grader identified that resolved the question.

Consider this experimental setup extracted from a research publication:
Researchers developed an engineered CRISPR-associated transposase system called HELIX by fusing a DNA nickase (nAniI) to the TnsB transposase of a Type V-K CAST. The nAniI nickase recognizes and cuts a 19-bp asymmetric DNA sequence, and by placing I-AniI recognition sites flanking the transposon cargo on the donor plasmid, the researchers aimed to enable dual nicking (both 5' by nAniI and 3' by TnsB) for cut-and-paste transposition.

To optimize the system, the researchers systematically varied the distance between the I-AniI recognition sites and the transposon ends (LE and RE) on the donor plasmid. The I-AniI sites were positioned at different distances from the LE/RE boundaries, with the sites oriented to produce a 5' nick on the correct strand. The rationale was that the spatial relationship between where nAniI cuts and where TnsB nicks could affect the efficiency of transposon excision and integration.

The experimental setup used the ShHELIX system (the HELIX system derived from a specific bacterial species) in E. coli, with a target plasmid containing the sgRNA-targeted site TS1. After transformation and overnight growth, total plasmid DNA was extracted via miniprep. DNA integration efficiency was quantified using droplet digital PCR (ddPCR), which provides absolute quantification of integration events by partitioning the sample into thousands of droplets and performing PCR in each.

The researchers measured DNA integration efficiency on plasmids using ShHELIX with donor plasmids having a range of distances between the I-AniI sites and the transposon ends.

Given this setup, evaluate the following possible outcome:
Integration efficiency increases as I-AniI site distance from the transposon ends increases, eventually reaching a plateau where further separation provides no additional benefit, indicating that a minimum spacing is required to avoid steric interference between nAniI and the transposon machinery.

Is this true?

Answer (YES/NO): NO